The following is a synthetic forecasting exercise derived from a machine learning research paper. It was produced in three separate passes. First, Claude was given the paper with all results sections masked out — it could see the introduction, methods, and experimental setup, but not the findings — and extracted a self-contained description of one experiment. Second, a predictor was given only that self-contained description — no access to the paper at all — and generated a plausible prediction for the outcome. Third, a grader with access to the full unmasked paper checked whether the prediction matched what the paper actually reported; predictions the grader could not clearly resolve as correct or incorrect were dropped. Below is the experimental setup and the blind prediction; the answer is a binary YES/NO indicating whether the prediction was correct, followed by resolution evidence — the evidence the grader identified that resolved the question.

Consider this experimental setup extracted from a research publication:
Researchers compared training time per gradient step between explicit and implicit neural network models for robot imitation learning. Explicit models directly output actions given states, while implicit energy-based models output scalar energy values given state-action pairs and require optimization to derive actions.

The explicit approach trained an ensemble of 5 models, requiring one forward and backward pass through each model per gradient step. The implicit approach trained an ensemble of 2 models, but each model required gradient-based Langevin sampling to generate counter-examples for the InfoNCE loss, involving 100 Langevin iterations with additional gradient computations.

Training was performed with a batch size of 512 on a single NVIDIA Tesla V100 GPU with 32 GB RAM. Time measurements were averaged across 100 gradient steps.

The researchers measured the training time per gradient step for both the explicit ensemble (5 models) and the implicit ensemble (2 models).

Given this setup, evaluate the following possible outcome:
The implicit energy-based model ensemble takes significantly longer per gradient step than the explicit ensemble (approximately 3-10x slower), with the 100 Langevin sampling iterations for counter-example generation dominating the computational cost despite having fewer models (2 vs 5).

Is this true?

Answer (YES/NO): NO